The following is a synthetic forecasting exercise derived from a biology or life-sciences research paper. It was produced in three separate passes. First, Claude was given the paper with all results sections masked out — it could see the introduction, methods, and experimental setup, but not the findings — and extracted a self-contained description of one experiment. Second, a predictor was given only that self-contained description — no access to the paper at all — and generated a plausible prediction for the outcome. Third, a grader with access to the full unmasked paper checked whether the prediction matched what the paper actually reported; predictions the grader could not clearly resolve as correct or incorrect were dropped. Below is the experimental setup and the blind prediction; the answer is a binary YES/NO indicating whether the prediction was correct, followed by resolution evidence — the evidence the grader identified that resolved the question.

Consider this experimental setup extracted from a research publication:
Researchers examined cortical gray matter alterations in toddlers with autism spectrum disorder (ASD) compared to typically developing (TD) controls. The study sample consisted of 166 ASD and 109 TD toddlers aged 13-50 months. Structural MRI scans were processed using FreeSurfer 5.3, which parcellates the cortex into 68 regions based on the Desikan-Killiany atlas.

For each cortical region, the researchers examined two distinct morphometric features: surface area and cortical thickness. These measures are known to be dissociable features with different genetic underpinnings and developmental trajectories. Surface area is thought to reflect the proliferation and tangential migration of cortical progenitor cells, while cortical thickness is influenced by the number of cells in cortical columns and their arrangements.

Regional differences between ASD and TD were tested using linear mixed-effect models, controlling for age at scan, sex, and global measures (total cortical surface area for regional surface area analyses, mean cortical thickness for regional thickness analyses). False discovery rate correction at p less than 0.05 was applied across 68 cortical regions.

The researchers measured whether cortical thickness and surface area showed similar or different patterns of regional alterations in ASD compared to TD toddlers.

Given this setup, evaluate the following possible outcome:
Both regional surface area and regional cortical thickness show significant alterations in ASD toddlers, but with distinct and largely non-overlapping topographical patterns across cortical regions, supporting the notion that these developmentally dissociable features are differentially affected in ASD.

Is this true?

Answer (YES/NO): YES